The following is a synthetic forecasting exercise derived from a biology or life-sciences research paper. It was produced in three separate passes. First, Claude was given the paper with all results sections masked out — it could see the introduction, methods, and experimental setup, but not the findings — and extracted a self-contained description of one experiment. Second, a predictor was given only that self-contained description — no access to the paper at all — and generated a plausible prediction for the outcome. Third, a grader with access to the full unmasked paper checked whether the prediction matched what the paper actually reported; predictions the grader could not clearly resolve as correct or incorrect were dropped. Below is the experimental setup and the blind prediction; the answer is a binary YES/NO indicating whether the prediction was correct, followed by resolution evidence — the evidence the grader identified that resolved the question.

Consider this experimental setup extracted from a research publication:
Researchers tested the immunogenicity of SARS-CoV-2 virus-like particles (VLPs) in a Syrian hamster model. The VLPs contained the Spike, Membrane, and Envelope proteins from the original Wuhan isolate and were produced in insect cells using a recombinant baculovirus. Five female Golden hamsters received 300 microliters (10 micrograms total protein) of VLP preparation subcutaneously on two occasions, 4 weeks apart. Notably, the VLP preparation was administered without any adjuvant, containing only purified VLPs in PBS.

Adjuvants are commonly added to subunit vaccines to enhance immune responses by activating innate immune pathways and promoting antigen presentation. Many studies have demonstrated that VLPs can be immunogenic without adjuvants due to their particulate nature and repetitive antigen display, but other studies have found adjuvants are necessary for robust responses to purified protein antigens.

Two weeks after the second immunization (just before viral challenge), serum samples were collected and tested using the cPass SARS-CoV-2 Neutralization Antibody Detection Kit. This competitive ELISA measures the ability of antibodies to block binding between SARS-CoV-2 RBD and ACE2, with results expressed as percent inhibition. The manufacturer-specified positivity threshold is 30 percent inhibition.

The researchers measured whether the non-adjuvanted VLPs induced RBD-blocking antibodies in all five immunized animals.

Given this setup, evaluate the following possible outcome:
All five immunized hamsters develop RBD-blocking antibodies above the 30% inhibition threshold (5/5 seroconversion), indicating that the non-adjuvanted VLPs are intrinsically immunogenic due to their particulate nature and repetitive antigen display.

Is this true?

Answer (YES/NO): YES